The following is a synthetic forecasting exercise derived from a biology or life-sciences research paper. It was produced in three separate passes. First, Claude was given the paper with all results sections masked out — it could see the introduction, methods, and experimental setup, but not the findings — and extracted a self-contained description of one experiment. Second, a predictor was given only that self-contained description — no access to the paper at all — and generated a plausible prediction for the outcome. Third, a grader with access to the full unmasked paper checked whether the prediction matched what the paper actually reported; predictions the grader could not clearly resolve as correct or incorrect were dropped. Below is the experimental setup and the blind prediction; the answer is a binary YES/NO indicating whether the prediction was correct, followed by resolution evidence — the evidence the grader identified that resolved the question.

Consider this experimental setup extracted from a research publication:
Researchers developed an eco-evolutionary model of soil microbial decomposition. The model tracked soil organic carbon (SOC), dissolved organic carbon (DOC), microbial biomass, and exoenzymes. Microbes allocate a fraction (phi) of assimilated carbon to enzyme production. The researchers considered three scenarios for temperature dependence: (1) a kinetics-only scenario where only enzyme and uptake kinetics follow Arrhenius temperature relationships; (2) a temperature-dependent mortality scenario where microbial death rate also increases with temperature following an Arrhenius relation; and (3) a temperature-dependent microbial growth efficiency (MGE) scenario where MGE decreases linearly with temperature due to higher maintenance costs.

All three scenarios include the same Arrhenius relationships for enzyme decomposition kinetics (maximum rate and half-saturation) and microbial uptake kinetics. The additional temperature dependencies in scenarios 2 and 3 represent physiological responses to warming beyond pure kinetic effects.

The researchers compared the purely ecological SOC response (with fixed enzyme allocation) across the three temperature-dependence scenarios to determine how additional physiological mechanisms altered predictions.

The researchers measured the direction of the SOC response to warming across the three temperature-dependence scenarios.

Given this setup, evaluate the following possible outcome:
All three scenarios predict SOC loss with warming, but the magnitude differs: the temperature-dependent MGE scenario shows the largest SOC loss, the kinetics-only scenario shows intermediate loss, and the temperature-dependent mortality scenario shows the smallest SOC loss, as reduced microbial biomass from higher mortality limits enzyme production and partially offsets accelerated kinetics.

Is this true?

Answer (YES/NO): NO